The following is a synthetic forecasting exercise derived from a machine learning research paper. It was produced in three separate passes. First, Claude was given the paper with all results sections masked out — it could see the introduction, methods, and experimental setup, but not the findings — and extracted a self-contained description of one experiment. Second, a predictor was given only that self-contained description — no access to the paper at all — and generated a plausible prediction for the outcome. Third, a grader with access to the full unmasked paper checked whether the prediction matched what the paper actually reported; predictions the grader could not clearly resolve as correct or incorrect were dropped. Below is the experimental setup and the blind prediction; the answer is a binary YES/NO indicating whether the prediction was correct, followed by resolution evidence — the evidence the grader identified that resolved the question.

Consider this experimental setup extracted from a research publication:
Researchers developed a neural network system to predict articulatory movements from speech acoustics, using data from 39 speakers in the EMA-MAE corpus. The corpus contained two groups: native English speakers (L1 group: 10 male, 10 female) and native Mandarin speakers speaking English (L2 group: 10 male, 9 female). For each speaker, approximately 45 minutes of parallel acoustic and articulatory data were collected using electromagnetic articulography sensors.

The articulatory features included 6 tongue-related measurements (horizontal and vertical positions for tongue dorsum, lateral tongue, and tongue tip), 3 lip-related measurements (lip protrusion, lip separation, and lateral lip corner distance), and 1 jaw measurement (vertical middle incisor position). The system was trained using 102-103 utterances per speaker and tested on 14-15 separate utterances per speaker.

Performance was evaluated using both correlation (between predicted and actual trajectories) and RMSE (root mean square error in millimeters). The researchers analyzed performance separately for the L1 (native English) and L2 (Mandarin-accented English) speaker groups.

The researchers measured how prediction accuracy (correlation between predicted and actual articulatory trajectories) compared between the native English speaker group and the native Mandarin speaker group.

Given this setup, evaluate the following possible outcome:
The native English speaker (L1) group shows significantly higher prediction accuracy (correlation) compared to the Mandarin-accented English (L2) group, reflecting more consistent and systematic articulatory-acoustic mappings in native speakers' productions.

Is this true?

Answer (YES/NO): NO